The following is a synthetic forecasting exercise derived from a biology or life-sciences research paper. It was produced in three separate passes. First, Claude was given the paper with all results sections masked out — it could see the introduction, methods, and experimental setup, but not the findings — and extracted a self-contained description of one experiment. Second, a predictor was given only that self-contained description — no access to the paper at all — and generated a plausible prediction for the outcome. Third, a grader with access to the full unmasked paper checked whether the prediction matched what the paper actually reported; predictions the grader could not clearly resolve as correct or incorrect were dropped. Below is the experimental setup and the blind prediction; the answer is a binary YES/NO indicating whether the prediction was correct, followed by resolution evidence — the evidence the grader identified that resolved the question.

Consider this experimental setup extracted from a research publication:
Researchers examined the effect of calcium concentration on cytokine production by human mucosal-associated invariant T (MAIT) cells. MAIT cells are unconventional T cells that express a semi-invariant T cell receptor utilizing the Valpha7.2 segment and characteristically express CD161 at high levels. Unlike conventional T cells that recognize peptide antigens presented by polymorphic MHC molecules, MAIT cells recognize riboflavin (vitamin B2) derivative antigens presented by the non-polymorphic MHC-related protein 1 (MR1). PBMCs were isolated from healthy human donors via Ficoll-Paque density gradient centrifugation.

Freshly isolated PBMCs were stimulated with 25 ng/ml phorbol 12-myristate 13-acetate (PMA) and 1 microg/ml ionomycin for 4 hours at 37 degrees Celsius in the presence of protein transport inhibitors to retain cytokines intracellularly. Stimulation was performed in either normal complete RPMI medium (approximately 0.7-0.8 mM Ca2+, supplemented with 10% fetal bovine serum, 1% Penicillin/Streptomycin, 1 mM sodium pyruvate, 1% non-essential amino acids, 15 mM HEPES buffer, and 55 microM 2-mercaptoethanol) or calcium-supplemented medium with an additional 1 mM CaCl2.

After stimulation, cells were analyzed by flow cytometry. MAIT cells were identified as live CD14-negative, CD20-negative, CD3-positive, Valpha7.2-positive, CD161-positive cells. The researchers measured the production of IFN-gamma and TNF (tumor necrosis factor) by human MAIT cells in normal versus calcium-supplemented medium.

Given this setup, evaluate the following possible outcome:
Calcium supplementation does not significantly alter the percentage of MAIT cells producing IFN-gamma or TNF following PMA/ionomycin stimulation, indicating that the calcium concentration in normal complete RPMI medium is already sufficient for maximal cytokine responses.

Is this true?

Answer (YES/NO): NO